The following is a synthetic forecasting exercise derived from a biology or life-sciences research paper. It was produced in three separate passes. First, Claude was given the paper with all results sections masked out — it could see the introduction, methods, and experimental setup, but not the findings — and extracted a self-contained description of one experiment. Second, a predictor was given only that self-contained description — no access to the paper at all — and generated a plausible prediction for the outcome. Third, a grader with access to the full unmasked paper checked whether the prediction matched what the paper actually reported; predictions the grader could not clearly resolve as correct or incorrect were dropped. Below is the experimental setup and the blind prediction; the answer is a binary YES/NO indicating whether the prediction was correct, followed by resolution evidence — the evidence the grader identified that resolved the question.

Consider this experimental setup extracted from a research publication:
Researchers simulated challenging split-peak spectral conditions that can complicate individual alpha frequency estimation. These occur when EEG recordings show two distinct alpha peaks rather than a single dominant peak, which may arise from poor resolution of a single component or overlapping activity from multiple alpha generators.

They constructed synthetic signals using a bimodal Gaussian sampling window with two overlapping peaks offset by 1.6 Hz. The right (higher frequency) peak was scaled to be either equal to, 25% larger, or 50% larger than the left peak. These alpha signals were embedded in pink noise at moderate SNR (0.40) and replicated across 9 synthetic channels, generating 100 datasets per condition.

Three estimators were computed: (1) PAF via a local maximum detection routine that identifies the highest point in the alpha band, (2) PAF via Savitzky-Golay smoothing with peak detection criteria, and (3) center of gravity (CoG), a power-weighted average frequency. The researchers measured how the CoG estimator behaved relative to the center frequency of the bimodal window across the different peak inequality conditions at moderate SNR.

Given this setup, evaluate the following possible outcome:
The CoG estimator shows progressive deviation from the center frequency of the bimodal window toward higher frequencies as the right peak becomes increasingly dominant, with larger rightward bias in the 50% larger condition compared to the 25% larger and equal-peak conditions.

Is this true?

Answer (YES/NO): NO